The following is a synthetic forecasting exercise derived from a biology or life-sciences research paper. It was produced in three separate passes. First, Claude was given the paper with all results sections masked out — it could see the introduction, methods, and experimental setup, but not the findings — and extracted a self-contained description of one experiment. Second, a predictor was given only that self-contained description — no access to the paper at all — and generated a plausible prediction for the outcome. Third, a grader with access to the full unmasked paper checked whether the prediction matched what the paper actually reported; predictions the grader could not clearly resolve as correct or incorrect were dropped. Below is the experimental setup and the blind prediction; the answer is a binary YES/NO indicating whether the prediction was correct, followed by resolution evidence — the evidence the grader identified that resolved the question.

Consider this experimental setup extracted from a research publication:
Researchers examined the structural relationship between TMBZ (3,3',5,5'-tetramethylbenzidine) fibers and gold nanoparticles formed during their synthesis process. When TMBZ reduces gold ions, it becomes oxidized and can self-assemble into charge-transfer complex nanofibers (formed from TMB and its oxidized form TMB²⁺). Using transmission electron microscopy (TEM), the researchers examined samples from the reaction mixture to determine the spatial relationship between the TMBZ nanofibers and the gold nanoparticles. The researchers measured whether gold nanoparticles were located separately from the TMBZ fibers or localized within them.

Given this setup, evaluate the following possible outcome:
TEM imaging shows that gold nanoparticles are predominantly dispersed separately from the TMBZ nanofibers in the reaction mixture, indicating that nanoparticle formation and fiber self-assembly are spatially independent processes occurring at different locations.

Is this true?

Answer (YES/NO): NO